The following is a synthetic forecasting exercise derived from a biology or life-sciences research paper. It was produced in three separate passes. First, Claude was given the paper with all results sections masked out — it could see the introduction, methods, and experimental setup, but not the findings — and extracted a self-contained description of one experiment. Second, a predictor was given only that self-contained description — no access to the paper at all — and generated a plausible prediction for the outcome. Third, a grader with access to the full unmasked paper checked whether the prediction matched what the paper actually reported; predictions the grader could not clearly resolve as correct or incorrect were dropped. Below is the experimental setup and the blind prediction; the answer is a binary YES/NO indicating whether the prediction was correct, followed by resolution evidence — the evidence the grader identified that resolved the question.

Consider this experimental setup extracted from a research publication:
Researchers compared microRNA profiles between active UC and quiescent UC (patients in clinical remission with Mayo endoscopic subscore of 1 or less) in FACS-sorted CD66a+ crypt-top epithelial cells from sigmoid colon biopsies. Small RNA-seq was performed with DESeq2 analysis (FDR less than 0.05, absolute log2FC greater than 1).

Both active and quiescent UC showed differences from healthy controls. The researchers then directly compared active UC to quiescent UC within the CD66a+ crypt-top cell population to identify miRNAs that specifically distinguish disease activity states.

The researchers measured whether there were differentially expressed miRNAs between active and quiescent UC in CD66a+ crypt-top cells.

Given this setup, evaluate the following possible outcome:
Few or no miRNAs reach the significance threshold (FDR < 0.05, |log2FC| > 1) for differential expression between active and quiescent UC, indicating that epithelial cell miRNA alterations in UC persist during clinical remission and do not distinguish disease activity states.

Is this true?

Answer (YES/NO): NO